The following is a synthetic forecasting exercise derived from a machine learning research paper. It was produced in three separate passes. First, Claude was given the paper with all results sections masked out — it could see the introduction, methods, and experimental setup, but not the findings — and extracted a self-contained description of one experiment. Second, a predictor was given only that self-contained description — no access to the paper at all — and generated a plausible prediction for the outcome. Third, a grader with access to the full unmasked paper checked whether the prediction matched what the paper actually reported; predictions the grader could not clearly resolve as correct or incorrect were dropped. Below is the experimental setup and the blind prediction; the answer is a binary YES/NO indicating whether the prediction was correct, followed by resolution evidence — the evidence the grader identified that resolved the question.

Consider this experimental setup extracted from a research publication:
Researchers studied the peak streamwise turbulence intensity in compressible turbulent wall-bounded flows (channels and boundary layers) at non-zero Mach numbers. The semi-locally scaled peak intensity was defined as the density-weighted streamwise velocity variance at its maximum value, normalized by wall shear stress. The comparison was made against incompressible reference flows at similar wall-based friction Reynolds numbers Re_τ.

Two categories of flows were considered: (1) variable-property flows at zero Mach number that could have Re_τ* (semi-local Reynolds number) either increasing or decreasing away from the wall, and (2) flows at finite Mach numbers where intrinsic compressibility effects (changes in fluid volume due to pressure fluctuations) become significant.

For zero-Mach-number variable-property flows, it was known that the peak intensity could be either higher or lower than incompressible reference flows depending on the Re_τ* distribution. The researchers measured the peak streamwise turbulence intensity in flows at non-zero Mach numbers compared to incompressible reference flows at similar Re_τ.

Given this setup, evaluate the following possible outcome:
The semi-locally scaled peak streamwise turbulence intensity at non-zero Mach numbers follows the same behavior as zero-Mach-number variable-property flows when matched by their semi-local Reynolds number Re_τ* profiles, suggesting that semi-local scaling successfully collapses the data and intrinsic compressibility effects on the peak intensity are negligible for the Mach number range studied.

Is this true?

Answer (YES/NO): NO